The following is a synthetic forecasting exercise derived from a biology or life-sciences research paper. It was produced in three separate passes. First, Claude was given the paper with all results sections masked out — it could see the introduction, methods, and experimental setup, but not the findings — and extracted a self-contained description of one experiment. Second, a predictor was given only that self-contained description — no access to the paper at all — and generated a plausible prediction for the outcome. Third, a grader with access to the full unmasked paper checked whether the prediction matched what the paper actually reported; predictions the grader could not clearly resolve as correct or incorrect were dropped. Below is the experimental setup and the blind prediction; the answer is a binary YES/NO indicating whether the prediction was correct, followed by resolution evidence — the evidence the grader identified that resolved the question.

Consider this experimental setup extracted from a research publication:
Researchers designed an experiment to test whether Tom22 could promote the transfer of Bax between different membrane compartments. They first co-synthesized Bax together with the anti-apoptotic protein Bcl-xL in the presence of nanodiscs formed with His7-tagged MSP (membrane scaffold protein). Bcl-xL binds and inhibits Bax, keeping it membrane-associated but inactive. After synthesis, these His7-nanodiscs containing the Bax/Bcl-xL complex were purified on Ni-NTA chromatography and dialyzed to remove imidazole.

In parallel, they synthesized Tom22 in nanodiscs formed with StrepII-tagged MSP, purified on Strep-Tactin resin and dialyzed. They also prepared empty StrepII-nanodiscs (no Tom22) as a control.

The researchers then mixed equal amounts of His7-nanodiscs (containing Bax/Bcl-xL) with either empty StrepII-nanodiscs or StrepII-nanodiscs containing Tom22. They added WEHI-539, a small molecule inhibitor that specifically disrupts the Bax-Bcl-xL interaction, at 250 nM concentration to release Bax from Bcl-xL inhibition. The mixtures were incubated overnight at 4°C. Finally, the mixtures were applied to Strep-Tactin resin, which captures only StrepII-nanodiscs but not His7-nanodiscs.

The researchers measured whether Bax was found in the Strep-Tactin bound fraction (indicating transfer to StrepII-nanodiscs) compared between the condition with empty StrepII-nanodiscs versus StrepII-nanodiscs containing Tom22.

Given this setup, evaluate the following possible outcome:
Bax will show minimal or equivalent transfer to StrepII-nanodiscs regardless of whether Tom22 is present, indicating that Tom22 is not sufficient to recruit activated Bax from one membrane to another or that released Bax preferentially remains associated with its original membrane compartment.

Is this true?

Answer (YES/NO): NO